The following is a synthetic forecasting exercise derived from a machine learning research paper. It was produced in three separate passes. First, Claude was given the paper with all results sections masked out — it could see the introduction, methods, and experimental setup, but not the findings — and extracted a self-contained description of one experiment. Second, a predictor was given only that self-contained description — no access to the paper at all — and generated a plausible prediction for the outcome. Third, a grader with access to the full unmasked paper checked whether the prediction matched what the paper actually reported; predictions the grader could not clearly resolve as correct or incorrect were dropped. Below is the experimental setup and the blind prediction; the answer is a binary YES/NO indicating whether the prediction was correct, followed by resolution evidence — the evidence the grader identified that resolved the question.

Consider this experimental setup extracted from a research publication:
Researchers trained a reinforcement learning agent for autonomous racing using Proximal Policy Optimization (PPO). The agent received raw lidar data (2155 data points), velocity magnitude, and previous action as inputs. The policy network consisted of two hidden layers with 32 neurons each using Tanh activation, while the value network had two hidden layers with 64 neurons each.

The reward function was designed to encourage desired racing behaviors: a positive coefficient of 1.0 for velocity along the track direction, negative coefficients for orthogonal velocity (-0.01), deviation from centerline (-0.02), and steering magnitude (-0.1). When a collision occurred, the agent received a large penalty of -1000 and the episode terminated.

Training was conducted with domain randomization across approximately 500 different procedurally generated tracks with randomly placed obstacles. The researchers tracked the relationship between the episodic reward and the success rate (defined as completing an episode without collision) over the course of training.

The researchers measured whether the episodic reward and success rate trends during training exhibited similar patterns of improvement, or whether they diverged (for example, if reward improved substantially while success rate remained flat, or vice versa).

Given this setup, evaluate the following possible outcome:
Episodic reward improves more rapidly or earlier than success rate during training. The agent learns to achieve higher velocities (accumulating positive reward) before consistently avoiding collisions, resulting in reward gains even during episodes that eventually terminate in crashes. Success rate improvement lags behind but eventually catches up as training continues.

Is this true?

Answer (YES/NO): NO